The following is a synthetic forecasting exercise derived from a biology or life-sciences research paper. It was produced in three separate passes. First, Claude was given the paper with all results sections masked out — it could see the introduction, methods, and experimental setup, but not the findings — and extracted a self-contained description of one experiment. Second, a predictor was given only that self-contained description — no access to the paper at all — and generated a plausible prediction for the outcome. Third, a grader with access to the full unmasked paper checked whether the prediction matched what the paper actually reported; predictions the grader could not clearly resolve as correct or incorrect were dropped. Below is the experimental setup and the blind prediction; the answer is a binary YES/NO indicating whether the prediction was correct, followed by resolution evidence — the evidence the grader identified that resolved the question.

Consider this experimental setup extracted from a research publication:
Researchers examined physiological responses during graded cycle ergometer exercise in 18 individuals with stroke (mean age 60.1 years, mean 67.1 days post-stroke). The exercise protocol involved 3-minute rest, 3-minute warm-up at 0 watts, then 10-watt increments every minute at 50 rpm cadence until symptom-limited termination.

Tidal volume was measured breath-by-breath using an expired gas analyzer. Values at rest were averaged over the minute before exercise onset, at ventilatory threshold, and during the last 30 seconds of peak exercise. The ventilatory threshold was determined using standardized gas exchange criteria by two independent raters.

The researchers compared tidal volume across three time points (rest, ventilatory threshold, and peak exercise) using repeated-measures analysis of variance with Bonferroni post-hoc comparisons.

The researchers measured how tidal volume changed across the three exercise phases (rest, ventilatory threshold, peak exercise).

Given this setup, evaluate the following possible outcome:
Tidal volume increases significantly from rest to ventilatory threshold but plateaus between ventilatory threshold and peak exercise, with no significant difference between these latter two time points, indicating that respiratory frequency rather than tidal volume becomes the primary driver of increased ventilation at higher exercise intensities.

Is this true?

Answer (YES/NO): NO